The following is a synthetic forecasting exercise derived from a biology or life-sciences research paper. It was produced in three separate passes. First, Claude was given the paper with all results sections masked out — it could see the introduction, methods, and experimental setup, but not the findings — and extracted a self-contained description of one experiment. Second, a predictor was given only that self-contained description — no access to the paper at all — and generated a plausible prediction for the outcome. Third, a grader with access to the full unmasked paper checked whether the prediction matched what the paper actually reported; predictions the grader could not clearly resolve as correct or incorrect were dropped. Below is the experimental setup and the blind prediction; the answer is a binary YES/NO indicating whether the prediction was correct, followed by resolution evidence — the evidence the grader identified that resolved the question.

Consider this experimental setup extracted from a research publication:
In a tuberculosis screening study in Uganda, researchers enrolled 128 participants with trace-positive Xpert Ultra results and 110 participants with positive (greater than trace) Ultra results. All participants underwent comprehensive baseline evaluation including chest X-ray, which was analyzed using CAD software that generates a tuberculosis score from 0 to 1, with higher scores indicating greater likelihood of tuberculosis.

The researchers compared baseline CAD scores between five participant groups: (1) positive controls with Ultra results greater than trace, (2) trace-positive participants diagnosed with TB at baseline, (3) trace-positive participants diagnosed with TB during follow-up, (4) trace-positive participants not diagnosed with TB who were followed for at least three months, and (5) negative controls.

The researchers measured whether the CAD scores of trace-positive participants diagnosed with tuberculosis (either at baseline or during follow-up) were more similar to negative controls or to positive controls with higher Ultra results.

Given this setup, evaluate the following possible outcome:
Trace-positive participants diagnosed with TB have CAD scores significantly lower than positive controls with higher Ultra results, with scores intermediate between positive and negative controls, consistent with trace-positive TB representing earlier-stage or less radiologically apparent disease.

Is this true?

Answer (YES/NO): NO